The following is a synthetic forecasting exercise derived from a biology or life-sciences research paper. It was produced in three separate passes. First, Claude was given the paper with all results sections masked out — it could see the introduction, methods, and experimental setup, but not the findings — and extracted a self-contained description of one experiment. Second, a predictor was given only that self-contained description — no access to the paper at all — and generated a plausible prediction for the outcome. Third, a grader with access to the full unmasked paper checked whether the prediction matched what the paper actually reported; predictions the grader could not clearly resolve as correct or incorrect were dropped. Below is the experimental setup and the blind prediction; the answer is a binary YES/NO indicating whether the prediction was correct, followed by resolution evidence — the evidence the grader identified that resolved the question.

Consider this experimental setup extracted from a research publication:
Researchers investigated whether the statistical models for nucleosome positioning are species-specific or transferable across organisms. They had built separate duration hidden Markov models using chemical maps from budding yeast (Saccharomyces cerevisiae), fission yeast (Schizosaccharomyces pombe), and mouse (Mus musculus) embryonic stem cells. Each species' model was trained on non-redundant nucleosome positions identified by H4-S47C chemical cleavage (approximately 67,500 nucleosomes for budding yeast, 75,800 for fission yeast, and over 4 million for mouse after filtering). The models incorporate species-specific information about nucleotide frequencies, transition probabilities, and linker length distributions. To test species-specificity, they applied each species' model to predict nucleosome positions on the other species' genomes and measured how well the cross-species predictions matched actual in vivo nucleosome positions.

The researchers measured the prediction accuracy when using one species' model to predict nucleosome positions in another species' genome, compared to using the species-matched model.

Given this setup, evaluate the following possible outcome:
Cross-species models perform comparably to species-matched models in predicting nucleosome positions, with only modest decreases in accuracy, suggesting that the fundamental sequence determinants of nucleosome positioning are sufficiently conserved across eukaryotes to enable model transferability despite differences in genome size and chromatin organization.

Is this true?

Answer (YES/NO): NO